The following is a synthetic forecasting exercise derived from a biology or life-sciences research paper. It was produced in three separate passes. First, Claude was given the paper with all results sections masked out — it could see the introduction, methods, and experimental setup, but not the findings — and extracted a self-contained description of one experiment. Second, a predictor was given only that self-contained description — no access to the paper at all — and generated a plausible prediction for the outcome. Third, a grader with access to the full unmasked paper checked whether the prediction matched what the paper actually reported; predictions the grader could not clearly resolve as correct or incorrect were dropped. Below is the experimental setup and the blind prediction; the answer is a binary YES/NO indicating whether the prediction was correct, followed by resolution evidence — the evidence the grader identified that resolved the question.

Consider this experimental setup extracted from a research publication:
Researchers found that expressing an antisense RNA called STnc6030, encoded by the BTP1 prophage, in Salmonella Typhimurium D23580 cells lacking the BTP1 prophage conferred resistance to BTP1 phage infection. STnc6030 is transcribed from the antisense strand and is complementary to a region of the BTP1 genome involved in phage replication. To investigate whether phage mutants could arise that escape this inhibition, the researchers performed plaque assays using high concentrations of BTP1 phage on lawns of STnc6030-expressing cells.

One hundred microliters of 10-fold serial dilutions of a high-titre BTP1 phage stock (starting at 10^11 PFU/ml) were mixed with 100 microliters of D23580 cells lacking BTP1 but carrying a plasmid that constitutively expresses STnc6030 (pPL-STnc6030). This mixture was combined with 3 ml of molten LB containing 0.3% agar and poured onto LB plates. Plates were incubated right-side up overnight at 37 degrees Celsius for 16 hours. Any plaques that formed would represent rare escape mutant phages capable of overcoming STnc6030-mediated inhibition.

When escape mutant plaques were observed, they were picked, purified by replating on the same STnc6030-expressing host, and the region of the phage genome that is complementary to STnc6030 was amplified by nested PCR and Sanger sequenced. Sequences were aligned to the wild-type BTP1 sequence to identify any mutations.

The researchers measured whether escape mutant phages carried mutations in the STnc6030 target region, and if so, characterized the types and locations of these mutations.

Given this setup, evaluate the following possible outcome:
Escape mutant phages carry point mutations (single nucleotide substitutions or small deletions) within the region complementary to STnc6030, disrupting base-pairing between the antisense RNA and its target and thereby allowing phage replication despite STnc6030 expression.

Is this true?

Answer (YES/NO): YES